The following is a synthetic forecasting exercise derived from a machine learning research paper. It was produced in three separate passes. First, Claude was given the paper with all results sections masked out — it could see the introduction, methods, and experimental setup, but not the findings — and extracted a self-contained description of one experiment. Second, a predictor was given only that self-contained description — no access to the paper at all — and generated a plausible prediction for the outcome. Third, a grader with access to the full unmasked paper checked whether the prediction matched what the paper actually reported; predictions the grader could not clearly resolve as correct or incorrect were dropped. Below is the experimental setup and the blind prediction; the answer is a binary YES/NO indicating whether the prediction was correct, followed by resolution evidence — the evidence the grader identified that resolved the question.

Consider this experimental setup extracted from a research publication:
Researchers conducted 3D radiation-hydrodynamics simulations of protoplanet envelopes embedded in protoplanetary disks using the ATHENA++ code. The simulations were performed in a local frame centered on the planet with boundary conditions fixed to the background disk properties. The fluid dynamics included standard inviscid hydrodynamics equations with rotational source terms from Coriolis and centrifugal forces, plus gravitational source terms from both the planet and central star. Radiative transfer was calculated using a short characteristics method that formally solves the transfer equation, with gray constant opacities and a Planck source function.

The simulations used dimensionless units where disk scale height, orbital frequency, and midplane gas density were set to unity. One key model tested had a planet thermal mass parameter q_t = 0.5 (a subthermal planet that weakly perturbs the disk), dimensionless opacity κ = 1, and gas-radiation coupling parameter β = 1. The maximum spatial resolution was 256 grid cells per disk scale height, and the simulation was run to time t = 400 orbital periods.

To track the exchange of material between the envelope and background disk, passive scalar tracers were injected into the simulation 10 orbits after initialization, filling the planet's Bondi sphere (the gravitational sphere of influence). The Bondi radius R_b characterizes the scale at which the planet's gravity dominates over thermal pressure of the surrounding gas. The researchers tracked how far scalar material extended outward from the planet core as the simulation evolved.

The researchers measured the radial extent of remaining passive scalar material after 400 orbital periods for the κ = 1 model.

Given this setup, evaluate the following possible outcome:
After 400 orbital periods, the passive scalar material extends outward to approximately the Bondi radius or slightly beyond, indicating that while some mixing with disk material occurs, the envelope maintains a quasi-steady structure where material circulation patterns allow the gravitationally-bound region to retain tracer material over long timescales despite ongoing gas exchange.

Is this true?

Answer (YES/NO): NO